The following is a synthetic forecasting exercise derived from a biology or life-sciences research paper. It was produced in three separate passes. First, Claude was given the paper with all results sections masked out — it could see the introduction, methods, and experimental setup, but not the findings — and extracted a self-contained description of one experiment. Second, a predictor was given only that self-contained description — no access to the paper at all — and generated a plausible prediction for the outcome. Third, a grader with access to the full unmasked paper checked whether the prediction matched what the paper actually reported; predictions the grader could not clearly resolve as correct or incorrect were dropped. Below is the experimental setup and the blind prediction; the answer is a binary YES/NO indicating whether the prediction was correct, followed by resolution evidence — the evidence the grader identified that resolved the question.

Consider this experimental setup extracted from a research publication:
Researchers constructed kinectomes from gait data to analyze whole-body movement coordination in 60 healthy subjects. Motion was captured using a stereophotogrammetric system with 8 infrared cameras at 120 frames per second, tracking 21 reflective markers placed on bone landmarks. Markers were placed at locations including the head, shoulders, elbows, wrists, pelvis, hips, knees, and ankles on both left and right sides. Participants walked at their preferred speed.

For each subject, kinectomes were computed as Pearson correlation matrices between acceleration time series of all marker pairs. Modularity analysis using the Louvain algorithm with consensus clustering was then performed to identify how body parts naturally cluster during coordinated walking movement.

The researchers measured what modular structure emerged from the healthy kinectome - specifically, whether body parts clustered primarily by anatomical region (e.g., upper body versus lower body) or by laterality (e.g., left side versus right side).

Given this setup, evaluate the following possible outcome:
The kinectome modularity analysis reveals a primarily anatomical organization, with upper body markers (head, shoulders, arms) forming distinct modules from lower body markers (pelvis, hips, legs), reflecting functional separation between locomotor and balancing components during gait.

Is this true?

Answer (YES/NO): NO